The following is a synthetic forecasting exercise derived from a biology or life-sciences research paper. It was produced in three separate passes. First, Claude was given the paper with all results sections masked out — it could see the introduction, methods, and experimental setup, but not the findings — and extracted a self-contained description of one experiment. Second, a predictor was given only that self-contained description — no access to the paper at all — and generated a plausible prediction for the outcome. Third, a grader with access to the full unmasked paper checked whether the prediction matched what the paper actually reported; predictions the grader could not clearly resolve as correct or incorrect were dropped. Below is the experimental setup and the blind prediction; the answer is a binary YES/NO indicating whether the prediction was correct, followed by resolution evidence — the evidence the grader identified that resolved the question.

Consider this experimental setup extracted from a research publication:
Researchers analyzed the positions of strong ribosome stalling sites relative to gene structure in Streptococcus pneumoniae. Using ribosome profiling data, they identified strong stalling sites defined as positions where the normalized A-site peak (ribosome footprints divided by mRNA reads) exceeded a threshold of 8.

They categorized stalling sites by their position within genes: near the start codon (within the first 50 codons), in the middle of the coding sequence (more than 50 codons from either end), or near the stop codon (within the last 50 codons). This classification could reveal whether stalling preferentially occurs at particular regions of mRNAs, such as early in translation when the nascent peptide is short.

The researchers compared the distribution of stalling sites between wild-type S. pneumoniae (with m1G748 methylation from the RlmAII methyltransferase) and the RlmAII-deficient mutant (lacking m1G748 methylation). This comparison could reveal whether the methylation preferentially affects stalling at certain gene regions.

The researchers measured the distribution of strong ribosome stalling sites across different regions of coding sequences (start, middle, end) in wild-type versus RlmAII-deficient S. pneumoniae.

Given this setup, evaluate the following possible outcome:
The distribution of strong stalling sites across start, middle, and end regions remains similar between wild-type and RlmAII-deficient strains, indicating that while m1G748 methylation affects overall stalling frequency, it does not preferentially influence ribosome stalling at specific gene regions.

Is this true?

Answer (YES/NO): NO